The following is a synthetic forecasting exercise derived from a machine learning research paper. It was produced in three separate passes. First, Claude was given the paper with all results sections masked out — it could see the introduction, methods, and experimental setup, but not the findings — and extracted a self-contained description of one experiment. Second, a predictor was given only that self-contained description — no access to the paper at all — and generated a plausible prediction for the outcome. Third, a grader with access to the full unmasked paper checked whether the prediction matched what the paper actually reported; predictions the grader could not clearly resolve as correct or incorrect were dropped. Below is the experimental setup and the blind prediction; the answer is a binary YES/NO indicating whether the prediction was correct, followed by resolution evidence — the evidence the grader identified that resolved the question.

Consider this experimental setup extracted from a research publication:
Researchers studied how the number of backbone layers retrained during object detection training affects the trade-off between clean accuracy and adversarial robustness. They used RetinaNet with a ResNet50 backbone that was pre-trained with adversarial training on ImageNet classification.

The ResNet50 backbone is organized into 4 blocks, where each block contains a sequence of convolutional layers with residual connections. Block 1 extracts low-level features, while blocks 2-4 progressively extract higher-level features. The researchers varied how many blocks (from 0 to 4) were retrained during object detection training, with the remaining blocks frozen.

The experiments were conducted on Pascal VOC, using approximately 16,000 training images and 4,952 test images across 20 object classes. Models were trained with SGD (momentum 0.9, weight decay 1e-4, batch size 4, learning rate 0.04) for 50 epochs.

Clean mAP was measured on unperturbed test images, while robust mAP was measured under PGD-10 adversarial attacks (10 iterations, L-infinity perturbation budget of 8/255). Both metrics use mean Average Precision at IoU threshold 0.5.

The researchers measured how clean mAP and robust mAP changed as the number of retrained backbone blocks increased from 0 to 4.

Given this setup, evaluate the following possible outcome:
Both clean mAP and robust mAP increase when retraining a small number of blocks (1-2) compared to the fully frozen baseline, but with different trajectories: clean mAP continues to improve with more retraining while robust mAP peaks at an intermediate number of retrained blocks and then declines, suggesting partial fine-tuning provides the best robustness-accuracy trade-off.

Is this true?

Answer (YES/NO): NO